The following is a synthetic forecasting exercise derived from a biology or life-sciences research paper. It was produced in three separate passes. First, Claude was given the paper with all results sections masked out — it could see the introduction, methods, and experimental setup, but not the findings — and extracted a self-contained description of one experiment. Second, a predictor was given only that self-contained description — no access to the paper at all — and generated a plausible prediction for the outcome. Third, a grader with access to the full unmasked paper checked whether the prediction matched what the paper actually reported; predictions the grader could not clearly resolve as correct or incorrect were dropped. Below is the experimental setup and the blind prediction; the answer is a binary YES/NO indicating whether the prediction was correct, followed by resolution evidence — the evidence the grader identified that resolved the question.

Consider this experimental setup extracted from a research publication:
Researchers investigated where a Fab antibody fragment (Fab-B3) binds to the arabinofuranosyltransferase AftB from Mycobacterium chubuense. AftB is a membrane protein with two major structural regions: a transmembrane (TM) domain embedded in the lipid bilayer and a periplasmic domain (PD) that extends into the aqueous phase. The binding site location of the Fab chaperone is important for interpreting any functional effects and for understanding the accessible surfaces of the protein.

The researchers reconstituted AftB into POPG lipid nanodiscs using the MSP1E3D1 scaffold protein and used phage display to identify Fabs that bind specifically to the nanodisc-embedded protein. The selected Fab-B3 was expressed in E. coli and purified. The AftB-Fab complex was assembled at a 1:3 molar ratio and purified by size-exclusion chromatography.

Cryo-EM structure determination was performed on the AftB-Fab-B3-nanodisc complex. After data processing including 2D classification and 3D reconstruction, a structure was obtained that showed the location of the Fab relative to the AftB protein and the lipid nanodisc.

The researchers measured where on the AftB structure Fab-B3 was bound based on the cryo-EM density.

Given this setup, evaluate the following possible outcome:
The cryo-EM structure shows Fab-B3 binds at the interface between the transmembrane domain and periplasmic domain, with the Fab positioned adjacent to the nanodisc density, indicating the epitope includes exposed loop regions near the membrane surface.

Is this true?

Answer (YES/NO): NO